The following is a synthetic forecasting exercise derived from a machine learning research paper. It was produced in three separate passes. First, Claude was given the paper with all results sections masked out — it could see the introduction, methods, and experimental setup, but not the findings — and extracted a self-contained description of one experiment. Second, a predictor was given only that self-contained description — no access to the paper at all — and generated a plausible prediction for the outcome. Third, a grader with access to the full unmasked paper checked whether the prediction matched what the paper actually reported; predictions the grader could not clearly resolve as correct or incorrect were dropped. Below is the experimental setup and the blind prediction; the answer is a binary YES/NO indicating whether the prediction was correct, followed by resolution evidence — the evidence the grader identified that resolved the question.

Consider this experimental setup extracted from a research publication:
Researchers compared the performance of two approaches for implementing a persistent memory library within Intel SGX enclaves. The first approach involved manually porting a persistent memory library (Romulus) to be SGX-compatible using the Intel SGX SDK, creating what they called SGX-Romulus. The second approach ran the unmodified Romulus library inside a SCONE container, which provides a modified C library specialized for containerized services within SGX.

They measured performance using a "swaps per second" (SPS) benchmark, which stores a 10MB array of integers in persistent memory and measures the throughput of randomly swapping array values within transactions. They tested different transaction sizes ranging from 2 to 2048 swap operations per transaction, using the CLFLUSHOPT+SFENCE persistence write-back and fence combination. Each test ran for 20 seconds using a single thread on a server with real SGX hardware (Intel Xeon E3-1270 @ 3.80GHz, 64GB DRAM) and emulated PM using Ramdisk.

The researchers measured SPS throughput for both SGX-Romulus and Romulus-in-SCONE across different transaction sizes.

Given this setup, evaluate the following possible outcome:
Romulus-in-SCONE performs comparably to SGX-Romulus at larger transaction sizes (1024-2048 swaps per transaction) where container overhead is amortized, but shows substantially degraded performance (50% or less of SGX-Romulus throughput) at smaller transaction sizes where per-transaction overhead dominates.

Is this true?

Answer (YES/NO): NO